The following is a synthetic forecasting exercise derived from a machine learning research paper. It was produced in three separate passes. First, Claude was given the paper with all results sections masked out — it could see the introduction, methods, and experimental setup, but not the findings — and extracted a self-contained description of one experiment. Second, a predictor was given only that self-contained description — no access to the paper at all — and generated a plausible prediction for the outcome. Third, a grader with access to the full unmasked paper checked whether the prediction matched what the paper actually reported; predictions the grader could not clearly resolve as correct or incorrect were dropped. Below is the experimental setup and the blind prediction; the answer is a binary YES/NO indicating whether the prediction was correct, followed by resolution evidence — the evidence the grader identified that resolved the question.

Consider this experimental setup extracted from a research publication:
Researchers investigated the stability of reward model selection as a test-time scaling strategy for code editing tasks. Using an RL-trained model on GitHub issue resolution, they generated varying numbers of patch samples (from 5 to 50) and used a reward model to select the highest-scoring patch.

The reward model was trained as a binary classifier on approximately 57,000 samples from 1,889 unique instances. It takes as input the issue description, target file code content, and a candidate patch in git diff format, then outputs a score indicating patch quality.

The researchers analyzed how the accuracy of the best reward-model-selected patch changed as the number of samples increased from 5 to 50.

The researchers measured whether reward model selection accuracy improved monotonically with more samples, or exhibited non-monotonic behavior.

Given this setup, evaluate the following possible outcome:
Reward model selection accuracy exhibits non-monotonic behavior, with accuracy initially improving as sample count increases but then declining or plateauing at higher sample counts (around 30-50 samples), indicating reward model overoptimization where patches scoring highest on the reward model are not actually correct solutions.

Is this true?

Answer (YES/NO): YES